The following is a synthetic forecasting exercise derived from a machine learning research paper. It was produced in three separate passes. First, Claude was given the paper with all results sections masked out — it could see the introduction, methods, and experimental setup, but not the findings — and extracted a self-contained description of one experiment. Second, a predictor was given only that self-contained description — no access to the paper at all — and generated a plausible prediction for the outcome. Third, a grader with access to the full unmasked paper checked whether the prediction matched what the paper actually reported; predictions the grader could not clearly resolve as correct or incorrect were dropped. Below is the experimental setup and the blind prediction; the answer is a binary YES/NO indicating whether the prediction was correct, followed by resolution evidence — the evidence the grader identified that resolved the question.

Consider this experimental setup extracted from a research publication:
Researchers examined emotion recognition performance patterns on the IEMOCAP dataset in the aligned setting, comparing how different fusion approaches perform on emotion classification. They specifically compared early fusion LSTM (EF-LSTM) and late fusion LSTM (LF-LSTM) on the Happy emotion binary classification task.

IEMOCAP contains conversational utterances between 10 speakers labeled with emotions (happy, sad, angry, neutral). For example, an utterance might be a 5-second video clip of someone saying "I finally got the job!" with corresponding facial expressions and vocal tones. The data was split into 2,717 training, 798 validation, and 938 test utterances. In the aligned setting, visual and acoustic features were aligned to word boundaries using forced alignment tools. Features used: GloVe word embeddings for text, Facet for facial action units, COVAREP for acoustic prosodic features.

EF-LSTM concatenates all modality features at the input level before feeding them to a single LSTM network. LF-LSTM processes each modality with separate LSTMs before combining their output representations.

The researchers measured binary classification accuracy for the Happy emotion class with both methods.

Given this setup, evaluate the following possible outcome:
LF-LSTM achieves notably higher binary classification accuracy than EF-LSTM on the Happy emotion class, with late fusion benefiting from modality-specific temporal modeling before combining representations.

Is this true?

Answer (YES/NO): NO